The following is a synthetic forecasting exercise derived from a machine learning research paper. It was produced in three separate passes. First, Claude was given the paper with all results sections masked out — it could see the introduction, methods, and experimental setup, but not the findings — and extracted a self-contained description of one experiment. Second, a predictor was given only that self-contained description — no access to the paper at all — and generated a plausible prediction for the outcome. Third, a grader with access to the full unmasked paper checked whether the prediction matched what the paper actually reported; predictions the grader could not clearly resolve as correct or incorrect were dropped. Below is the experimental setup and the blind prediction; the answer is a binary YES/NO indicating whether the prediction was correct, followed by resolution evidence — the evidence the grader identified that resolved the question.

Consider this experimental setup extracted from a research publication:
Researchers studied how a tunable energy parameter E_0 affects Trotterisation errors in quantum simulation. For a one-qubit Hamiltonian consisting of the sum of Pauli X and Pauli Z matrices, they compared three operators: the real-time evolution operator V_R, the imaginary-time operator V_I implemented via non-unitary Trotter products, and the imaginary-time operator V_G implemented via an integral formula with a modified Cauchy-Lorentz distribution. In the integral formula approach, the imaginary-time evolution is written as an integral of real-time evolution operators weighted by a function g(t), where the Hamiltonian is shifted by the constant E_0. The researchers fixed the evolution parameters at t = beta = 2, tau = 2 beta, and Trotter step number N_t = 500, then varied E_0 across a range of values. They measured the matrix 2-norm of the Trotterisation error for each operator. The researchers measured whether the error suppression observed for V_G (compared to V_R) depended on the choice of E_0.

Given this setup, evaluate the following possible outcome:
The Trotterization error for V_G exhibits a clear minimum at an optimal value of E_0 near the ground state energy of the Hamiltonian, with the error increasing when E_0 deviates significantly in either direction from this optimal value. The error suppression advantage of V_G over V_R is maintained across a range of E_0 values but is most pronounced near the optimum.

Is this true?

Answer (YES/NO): NO